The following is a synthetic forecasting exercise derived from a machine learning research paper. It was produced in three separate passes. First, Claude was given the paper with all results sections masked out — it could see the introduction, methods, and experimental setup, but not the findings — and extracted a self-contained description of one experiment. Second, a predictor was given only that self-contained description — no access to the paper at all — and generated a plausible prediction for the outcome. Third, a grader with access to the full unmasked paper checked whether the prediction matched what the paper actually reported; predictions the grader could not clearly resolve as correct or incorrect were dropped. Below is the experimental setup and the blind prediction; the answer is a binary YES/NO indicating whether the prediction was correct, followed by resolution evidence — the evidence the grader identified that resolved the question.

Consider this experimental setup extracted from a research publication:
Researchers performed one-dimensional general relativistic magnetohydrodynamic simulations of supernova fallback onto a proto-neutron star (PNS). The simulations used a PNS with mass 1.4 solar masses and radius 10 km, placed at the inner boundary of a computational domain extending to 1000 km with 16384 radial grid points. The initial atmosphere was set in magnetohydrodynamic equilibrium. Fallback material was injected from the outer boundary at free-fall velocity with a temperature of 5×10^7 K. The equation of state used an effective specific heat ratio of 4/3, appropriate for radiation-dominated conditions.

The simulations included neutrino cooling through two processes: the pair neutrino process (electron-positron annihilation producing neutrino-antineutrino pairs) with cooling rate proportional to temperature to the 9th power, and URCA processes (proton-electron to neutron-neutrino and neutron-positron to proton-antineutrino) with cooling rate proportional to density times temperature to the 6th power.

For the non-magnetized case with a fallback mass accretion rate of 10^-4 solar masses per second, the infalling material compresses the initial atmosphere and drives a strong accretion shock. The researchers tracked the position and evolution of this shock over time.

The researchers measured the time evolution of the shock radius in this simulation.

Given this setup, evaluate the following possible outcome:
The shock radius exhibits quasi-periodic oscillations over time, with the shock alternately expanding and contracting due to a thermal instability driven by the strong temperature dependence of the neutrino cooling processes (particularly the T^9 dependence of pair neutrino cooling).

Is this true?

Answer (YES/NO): NO